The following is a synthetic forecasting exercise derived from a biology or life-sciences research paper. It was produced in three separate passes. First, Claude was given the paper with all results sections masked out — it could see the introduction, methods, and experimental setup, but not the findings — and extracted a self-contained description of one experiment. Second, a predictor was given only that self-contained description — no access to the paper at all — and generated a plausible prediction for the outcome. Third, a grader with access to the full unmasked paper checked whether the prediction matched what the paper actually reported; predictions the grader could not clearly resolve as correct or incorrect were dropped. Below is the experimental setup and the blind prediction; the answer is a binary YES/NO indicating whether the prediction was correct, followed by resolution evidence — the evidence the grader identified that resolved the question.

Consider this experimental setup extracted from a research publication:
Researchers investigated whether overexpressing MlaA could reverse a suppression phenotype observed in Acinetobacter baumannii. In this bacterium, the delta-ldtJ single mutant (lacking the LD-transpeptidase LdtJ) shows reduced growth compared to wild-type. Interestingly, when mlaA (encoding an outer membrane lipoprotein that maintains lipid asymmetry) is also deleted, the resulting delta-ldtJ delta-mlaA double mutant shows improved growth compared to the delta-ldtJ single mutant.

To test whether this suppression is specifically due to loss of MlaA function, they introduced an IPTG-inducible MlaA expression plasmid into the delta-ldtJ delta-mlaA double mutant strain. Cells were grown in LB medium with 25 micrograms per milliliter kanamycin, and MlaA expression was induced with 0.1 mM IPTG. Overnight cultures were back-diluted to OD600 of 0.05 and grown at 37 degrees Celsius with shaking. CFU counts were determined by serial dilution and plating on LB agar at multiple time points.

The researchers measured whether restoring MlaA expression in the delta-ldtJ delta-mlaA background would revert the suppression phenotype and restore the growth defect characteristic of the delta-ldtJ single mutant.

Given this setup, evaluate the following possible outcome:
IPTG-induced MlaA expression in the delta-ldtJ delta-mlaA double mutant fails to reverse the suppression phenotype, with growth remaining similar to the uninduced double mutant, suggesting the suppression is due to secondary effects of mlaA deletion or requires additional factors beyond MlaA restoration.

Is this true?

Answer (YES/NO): NO